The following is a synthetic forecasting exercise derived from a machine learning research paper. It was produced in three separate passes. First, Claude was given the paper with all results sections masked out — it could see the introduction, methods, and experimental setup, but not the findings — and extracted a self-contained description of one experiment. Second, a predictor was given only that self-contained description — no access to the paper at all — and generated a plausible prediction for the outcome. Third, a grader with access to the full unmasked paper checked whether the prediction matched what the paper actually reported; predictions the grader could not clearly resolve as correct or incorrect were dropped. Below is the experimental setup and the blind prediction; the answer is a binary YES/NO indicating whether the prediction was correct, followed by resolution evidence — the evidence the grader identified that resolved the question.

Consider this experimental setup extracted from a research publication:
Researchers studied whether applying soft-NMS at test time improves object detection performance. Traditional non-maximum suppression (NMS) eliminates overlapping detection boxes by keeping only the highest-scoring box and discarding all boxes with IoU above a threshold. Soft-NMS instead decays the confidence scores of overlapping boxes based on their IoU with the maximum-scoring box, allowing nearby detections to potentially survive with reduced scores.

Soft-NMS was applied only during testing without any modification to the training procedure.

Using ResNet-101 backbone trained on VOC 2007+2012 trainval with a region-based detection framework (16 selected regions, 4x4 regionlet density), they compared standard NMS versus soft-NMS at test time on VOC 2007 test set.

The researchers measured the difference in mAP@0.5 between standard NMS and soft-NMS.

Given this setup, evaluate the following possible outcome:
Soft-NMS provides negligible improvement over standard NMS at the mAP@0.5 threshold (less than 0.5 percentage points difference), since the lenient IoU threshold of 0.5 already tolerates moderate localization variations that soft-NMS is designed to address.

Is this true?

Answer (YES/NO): NO